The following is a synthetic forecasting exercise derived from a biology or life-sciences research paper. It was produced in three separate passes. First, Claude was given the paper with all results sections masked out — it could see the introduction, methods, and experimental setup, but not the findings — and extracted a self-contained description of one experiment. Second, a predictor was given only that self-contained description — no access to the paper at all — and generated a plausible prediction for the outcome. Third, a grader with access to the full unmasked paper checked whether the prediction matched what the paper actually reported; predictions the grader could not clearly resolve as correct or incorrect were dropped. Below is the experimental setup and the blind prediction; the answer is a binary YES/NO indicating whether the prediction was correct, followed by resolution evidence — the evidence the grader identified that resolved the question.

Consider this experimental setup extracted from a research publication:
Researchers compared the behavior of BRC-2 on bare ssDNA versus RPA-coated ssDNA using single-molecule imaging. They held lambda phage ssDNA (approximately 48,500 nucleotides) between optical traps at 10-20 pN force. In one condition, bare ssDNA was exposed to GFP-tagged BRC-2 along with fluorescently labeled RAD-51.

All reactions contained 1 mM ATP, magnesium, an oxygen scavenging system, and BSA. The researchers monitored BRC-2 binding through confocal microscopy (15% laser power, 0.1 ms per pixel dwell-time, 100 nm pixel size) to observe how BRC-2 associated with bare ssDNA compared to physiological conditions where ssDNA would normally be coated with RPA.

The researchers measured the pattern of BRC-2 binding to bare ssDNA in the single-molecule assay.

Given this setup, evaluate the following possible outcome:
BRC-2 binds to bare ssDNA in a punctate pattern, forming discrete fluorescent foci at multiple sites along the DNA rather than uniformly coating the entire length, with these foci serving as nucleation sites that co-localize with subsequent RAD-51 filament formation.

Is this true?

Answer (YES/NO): NO